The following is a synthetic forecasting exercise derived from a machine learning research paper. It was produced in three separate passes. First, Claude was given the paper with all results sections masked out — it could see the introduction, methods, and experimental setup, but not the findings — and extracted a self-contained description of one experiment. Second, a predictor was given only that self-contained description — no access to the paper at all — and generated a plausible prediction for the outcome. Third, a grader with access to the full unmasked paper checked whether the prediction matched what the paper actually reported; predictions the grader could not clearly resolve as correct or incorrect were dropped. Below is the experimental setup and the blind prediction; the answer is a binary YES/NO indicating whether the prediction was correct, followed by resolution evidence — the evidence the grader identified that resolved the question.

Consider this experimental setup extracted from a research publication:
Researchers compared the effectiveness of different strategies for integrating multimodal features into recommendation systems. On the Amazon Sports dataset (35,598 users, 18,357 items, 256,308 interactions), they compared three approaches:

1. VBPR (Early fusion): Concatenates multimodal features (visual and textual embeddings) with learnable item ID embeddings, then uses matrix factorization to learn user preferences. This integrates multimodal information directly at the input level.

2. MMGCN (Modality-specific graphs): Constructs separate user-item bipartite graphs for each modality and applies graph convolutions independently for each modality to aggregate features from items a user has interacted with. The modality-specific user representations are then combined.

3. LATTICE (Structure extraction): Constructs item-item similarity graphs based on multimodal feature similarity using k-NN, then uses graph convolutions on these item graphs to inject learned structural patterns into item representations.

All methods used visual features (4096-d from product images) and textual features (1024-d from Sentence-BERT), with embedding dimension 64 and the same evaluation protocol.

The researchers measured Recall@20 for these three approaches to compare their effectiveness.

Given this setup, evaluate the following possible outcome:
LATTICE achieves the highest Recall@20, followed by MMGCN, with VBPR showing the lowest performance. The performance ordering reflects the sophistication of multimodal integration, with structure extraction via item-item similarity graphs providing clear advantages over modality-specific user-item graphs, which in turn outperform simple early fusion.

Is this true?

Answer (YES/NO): YES